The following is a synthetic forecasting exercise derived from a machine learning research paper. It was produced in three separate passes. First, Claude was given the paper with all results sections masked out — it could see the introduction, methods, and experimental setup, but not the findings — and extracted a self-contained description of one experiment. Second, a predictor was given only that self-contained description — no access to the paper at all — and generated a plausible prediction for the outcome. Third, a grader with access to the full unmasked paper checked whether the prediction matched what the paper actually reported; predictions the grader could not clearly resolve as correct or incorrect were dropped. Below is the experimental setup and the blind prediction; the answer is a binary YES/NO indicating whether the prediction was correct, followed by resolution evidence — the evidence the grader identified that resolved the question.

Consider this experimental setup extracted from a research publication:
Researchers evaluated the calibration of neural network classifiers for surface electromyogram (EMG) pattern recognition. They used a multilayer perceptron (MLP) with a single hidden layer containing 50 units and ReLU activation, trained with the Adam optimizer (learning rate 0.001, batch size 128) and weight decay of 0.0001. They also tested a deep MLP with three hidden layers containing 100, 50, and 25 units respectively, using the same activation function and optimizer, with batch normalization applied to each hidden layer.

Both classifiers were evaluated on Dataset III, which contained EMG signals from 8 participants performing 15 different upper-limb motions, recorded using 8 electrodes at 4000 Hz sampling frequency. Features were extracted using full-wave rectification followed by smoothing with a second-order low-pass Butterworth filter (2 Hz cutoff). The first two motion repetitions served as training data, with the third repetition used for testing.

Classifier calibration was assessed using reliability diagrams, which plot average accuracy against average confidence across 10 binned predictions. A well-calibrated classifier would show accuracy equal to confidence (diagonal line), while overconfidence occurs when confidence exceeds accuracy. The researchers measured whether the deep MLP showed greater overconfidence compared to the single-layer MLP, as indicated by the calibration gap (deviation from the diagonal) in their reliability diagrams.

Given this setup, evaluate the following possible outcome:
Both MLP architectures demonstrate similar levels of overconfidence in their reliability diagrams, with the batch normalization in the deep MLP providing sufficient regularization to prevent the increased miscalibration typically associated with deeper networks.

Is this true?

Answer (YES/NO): NO